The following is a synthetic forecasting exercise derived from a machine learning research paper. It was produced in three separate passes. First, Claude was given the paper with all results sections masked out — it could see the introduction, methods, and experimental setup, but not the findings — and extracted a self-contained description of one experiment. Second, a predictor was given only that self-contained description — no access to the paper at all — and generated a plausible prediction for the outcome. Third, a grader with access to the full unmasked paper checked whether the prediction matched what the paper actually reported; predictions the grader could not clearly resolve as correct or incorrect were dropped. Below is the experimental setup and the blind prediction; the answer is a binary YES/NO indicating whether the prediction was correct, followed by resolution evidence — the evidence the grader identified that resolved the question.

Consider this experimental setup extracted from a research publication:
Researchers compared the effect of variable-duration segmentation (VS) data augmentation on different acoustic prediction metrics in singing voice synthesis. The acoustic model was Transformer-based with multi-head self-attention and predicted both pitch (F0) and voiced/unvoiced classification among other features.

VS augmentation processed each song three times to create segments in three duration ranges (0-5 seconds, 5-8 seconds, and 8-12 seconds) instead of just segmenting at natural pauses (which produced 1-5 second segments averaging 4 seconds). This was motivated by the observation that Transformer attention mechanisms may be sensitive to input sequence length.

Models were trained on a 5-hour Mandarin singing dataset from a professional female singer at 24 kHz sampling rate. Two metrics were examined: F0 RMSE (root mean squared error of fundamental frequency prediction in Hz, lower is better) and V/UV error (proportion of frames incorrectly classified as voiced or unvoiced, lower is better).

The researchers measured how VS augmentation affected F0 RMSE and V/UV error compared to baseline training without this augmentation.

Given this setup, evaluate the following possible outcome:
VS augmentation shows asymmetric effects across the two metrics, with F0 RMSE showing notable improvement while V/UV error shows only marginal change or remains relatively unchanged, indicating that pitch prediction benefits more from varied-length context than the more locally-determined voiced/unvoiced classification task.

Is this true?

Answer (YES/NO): NO